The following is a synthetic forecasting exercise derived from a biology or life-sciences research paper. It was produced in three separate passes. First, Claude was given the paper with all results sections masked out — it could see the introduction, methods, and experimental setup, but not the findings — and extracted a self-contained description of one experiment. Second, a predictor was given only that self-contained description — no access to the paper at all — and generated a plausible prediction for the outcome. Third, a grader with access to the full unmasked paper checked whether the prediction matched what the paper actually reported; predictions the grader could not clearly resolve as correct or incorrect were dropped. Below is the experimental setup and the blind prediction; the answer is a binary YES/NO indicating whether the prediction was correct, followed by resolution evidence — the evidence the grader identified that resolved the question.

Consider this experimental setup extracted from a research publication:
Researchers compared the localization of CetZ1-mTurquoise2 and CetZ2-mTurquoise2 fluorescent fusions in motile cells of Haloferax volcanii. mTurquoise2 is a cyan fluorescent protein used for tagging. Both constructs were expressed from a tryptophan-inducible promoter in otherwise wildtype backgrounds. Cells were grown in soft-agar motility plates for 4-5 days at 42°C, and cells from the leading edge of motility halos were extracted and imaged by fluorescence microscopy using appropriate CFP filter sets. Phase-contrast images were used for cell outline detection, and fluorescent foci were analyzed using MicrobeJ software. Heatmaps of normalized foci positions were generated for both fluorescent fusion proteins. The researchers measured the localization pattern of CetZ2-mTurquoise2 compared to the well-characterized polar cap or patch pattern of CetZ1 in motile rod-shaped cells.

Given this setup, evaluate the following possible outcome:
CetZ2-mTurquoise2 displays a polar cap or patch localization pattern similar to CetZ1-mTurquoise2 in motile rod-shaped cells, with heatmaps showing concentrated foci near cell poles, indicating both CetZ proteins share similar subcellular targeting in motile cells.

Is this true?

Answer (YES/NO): NO